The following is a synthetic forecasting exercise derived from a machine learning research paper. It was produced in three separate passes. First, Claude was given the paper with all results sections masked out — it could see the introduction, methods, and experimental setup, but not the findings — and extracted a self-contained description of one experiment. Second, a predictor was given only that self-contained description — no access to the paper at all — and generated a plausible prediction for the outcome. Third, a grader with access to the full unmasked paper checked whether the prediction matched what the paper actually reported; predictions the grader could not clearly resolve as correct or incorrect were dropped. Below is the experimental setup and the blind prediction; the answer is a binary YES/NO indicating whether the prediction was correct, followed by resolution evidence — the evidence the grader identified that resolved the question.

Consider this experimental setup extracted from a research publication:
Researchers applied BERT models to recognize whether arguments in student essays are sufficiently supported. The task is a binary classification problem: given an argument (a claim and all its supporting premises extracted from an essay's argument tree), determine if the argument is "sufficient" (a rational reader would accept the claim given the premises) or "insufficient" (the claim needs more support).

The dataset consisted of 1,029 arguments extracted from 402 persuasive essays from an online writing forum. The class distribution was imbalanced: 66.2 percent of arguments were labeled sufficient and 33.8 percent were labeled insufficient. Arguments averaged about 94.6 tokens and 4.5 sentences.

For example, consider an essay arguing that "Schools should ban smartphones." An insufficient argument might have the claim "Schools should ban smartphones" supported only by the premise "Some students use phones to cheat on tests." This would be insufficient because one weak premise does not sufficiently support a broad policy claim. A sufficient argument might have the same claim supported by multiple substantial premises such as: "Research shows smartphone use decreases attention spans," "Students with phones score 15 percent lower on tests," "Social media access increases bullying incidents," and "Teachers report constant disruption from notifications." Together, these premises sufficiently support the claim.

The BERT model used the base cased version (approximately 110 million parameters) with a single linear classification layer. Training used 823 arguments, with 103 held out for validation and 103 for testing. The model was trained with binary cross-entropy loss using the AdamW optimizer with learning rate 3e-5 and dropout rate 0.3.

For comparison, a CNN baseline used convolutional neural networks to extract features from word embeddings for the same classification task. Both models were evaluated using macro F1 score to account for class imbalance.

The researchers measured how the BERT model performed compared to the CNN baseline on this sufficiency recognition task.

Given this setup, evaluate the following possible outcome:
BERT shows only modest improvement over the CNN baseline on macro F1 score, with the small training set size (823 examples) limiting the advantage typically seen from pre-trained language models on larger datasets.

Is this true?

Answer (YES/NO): NO